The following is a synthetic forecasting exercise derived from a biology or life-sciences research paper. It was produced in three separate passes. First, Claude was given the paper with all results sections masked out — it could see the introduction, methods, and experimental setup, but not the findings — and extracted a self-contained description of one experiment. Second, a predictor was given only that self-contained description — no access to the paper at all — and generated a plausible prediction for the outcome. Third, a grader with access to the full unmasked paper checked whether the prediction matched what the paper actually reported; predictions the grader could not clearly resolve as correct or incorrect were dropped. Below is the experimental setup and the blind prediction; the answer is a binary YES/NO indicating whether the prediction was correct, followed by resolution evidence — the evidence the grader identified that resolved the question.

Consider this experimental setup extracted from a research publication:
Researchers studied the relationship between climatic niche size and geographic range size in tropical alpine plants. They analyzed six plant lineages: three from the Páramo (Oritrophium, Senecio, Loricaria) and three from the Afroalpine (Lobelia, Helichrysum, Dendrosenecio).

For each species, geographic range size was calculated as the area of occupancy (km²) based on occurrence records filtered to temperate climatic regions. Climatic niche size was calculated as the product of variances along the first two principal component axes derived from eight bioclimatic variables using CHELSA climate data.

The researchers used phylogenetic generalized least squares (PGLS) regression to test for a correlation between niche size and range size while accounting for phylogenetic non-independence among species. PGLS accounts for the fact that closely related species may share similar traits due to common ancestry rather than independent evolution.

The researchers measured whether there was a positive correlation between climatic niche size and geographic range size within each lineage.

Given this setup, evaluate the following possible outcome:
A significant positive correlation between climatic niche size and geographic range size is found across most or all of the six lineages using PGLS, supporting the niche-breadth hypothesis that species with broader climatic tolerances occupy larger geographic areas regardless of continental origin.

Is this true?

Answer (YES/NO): YES